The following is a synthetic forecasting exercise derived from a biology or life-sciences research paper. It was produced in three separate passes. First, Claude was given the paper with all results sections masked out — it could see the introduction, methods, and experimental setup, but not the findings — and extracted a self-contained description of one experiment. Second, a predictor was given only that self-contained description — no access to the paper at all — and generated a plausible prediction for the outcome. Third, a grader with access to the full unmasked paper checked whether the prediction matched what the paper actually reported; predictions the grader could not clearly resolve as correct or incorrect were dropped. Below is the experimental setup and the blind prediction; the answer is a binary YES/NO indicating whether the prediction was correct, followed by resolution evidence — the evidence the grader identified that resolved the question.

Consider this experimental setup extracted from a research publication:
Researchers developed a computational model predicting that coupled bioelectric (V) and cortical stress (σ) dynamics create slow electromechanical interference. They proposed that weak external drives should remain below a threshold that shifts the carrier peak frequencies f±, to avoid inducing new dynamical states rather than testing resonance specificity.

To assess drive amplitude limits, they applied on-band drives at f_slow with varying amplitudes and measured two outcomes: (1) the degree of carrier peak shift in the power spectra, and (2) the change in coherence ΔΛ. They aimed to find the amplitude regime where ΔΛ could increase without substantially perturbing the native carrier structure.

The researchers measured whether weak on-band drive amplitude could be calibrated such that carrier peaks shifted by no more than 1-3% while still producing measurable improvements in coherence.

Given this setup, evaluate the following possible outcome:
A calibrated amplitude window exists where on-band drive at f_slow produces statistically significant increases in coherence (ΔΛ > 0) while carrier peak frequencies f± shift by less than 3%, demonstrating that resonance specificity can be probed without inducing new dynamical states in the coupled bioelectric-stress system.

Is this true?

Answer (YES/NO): YES